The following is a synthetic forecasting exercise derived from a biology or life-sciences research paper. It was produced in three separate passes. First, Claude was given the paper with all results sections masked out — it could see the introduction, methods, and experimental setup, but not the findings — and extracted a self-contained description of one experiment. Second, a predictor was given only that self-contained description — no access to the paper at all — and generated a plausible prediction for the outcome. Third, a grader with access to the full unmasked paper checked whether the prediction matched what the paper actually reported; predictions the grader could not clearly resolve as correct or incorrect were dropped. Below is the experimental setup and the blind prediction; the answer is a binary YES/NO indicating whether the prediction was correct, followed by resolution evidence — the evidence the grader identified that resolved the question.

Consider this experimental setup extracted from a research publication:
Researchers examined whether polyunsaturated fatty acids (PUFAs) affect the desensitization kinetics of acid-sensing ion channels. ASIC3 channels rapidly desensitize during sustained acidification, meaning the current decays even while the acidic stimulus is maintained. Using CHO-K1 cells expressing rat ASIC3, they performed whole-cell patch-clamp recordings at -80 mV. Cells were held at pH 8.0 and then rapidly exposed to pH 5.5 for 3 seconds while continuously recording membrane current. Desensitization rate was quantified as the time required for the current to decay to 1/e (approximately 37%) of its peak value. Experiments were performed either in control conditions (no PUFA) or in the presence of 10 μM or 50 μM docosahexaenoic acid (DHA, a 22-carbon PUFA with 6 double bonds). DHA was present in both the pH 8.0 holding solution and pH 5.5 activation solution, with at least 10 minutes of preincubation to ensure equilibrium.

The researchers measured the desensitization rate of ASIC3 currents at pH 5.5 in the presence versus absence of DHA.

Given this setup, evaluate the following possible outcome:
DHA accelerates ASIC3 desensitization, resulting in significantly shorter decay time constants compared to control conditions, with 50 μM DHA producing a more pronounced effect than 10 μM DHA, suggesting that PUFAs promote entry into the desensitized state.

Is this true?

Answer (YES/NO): NO